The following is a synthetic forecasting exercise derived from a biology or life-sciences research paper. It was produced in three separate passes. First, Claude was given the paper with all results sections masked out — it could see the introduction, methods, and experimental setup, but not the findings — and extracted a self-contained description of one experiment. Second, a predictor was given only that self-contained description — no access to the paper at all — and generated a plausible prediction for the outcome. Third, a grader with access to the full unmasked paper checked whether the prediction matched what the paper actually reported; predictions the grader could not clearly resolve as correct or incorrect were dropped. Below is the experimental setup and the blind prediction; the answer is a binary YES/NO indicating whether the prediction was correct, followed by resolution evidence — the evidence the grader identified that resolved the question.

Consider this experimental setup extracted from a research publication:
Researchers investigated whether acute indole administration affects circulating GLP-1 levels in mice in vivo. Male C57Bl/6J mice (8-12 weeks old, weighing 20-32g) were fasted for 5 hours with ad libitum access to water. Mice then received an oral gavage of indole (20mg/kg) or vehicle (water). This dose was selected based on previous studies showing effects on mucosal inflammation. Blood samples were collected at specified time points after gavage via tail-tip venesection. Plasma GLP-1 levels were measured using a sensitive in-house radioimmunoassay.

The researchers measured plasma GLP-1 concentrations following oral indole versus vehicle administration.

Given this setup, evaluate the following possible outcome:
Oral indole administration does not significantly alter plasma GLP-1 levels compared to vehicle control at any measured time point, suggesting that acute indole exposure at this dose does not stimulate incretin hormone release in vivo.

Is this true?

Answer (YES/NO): NO